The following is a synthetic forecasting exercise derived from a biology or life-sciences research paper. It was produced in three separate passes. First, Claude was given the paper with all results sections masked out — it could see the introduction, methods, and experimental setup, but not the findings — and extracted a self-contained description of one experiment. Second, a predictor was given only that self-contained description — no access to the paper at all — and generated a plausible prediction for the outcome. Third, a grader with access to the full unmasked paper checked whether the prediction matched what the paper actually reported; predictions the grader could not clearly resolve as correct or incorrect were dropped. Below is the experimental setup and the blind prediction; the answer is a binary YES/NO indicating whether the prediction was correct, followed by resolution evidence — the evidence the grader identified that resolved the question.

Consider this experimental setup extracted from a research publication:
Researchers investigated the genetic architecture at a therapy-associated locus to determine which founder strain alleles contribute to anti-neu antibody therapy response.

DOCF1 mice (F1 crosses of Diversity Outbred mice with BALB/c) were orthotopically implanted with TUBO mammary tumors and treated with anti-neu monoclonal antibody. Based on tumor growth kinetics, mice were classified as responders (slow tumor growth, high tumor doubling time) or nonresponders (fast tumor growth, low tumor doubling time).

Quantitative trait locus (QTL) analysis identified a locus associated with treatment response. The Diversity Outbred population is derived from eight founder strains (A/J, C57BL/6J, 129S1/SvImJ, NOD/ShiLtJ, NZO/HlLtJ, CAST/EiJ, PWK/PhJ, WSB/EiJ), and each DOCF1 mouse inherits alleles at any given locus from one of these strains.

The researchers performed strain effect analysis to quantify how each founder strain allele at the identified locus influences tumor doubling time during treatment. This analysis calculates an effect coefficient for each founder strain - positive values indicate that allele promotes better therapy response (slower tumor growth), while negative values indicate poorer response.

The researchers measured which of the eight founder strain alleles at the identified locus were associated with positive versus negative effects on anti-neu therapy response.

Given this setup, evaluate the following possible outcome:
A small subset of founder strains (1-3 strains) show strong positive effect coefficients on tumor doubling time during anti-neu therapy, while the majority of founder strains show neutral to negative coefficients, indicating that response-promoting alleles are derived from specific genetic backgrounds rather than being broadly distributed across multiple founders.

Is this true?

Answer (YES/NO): YES